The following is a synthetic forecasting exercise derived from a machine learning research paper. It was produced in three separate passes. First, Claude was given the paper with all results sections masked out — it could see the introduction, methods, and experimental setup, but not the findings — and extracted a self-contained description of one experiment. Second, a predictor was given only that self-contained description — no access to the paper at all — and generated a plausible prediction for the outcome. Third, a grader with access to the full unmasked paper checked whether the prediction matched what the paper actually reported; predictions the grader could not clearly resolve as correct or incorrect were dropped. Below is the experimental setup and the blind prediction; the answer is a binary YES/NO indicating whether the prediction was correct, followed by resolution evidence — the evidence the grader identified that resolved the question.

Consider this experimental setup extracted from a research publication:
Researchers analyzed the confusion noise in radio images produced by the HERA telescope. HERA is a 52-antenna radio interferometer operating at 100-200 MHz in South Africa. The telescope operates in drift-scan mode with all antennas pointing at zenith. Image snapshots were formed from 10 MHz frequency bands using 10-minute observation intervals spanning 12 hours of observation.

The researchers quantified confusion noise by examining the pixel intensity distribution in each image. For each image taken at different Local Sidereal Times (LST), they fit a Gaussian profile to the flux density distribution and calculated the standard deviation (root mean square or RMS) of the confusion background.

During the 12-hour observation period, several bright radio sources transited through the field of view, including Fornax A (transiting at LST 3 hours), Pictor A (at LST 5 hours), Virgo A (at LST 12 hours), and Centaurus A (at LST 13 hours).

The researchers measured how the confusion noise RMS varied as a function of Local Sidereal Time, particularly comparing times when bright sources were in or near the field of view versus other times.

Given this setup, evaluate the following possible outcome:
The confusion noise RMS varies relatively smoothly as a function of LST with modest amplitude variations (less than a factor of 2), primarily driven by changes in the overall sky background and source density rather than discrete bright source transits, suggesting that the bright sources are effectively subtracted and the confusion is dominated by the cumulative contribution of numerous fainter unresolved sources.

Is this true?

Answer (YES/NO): NO